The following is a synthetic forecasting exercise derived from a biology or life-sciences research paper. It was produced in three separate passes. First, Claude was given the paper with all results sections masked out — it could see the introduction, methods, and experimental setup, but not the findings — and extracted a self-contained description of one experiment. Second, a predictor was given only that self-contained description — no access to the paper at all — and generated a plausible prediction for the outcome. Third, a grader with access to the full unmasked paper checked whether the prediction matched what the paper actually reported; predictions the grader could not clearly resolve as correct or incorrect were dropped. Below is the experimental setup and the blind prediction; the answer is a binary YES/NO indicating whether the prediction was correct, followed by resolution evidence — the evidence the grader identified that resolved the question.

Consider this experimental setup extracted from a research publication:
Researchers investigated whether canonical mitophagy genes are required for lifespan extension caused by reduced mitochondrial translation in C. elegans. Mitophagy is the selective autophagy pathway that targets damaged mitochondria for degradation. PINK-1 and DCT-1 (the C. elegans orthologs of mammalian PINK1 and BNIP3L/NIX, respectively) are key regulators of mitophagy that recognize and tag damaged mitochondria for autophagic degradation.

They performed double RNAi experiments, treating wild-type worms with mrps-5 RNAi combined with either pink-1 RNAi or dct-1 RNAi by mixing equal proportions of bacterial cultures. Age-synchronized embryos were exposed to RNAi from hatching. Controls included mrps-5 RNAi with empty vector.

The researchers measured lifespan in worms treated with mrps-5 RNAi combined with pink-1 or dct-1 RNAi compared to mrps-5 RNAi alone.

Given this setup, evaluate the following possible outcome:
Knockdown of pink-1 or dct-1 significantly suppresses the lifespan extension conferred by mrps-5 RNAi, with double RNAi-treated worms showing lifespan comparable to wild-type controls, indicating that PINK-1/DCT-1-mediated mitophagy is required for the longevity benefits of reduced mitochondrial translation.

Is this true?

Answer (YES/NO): NO